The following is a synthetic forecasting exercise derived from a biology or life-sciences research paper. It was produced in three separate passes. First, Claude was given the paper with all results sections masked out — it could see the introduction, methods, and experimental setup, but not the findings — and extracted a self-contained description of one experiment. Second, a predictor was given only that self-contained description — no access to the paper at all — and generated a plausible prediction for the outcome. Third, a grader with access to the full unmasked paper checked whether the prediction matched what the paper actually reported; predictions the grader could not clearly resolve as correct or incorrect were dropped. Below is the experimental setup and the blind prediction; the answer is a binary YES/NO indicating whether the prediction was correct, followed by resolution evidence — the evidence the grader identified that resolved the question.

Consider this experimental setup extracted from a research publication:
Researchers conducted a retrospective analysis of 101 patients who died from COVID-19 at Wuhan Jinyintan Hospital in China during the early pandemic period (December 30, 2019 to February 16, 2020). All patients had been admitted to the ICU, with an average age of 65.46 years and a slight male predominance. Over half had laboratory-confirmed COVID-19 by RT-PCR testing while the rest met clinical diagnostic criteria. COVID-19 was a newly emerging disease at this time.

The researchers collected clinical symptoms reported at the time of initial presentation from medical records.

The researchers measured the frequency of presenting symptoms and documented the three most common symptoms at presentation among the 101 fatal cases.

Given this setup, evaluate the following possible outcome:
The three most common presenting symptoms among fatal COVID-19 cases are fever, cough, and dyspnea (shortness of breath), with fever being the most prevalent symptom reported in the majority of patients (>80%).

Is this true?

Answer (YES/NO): YES